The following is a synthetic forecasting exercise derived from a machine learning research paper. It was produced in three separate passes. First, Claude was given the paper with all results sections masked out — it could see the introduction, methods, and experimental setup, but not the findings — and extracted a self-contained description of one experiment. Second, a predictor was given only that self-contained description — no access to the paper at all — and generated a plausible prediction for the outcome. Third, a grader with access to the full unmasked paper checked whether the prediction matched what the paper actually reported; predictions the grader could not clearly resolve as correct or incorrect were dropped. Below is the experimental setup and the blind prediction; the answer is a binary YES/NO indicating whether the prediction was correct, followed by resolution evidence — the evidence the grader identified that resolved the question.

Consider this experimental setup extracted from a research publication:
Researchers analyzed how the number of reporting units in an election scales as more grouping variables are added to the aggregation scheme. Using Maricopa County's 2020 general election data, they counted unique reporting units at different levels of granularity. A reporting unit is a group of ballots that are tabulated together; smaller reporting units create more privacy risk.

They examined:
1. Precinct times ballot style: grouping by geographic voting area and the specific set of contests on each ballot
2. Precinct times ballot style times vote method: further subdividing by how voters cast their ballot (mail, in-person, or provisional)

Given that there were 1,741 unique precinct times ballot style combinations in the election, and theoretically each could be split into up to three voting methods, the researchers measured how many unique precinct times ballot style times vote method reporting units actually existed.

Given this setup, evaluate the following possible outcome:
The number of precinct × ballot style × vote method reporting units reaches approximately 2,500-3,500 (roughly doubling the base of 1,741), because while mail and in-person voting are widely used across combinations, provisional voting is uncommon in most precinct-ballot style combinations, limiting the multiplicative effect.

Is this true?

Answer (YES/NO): NO